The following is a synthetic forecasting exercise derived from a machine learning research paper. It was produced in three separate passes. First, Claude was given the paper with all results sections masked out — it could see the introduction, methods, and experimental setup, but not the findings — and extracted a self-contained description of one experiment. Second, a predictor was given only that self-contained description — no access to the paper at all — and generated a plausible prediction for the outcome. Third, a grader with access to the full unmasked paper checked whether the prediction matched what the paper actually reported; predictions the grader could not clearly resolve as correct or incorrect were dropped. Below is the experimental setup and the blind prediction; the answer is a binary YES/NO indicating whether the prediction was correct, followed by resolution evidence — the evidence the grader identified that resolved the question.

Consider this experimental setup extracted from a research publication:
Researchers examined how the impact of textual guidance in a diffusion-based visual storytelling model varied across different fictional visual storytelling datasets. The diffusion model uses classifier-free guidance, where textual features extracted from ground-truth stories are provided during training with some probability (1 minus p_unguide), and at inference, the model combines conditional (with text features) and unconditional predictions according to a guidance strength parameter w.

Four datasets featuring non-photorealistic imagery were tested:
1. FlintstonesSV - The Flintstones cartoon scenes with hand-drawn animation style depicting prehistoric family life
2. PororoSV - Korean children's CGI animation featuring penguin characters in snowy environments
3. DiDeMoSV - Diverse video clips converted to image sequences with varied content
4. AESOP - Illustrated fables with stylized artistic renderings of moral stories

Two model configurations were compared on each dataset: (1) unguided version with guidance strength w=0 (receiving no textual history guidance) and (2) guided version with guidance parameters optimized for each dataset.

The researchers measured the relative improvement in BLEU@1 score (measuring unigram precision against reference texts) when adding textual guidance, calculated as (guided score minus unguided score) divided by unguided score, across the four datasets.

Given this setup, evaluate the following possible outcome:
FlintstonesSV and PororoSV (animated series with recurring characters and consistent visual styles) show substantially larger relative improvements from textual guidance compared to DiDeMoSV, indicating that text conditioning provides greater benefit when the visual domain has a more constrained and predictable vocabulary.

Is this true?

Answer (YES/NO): NO